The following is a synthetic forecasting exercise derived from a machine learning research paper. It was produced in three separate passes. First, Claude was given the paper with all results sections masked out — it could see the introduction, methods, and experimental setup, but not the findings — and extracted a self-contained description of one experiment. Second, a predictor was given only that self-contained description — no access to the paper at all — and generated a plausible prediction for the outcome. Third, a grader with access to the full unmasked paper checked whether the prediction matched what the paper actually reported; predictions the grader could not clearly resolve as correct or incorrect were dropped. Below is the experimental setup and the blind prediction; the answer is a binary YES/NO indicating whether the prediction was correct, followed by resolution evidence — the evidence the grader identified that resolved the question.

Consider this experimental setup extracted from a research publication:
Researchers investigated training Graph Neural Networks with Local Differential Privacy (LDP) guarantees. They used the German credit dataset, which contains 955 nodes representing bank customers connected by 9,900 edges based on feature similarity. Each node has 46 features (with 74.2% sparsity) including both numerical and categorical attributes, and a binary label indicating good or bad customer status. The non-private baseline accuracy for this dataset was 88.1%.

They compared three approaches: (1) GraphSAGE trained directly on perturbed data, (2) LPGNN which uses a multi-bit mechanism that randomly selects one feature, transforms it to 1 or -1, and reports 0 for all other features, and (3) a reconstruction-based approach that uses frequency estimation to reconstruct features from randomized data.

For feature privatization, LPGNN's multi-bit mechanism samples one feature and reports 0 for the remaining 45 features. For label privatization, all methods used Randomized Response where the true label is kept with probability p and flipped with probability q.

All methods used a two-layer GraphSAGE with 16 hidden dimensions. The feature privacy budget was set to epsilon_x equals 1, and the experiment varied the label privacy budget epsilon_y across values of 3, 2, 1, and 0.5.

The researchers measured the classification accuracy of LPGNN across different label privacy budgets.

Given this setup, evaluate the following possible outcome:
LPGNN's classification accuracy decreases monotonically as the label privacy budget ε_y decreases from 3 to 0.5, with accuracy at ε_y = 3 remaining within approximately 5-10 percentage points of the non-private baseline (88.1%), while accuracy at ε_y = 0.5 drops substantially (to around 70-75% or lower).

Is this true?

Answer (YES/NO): NO